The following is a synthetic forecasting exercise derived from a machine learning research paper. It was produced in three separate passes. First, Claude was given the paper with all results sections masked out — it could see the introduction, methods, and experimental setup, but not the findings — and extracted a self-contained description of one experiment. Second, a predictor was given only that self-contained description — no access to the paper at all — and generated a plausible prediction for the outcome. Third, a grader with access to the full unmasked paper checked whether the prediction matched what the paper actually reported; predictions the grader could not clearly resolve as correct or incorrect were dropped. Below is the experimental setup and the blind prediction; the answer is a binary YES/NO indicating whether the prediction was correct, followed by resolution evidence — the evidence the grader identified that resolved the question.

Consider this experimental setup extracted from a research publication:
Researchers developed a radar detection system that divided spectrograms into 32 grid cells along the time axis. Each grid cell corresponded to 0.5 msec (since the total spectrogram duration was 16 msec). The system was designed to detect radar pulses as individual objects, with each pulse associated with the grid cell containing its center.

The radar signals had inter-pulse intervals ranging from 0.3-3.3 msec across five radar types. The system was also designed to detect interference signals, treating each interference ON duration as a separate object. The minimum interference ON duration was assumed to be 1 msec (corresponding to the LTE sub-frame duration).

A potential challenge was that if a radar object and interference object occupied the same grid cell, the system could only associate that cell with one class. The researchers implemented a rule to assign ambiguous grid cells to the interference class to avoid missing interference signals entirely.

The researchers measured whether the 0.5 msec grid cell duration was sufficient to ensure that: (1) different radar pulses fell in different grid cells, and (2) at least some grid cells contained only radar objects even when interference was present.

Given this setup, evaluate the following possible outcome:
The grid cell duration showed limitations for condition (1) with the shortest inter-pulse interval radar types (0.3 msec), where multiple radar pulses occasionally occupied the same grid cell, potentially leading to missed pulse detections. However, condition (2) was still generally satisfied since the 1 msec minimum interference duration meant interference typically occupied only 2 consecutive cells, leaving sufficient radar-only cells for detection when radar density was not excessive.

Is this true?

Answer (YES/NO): NO